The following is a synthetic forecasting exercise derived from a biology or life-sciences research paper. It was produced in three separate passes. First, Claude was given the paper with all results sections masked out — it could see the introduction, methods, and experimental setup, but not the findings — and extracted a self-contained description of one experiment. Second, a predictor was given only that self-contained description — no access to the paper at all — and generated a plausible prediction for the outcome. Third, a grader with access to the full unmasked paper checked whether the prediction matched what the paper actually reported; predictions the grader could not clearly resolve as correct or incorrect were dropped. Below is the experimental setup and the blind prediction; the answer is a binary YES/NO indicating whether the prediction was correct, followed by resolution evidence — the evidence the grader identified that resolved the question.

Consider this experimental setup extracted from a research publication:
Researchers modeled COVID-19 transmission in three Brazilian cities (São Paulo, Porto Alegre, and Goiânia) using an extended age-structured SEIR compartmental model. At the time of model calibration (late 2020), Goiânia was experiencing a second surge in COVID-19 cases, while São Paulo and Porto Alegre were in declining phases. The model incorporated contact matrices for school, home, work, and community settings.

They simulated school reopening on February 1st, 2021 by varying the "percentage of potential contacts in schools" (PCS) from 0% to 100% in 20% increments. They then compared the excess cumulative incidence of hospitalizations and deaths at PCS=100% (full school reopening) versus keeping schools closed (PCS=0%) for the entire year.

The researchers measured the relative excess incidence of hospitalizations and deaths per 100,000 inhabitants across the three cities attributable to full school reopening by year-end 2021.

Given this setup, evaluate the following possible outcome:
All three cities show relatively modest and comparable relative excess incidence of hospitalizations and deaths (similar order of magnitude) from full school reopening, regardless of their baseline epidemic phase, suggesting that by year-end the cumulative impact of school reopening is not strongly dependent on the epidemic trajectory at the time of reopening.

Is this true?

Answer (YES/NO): NO